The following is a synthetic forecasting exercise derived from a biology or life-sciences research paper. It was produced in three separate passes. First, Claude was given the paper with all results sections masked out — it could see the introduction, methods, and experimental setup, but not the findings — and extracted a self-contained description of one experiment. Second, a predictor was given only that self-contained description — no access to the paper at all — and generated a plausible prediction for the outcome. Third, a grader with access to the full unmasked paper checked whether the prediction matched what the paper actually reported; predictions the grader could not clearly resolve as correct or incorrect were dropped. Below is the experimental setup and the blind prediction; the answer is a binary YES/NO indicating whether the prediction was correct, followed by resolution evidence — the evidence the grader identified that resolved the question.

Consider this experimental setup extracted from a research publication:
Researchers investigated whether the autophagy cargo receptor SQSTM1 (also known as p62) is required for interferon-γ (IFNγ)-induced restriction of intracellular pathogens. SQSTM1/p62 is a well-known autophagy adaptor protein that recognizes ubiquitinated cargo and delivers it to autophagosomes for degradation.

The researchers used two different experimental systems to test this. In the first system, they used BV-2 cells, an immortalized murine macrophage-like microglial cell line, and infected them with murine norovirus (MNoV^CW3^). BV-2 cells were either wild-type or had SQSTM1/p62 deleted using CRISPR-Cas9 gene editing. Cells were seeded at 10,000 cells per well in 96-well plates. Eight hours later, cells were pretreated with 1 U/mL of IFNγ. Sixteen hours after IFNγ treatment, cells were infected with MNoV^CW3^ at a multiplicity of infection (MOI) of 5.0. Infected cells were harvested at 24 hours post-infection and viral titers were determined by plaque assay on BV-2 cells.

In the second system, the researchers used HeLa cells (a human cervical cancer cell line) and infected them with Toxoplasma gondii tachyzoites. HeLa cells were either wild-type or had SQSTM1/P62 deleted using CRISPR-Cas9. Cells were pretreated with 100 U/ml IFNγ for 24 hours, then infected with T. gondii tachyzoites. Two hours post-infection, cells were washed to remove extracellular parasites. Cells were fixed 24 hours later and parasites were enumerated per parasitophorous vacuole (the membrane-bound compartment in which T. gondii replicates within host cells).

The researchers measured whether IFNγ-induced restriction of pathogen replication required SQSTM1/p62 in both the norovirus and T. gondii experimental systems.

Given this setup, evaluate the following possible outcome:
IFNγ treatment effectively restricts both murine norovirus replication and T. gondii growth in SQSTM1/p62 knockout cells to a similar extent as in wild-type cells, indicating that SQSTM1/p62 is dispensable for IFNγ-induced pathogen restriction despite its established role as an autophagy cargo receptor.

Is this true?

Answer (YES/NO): NO